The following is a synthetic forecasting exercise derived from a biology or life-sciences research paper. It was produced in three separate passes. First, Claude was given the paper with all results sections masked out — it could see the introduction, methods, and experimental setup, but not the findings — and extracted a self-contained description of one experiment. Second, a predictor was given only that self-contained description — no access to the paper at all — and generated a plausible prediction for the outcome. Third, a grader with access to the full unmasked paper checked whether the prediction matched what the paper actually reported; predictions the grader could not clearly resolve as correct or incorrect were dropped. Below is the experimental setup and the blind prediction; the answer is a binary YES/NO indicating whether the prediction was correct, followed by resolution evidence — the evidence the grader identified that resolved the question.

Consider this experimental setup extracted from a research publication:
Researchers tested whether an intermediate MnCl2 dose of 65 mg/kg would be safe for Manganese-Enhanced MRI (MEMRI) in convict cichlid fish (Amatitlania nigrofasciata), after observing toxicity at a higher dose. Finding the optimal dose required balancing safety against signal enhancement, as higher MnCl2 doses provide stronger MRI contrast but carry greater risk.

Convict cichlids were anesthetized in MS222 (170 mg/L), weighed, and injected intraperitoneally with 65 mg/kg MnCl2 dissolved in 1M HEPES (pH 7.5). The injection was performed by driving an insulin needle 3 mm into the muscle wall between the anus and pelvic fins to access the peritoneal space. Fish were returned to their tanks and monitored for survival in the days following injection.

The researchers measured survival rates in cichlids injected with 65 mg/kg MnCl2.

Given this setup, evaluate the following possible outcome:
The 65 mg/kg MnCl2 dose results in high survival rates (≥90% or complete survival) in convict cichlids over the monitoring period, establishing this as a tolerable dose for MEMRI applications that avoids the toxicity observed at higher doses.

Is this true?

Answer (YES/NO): NO